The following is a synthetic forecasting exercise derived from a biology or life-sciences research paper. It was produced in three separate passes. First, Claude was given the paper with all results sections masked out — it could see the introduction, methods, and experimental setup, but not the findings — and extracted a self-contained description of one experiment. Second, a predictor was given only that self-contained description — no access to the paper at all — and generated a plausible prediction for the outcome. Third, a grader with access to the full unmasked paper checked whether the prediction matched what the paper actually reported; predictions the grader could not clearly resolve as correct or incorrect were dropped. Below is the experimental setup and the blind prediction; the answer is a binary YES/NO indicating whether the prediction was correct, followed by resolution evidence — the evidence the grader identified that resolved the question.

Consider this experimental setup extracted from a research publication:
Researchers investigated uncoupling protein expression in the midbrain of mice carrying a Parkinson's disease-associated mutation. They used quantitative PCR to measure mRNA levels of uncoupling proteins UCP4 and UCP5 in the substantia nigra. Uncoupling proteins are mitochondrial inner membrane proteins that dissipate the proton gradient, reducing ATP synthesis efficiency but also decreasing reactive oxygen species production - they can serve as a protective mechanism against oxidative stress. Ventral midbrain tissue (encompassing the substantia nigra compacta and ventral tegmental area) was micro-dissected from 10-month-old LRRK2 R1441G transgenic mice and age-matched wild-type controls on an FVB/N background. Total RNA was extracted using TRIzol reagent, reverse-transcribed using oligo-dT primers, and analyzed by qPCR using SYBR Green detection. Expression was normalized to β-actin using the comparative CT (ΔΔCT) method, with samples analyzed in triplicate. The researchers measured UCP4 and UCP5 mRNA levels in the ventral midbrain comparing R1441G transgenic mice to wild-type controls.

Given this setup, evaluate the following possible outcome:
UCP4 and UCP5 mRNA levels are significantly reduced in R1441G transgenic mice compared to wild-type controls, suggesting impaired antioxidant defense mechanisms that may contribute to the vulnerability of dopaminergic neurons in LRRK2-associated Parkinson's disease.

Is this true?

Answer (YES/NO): YES